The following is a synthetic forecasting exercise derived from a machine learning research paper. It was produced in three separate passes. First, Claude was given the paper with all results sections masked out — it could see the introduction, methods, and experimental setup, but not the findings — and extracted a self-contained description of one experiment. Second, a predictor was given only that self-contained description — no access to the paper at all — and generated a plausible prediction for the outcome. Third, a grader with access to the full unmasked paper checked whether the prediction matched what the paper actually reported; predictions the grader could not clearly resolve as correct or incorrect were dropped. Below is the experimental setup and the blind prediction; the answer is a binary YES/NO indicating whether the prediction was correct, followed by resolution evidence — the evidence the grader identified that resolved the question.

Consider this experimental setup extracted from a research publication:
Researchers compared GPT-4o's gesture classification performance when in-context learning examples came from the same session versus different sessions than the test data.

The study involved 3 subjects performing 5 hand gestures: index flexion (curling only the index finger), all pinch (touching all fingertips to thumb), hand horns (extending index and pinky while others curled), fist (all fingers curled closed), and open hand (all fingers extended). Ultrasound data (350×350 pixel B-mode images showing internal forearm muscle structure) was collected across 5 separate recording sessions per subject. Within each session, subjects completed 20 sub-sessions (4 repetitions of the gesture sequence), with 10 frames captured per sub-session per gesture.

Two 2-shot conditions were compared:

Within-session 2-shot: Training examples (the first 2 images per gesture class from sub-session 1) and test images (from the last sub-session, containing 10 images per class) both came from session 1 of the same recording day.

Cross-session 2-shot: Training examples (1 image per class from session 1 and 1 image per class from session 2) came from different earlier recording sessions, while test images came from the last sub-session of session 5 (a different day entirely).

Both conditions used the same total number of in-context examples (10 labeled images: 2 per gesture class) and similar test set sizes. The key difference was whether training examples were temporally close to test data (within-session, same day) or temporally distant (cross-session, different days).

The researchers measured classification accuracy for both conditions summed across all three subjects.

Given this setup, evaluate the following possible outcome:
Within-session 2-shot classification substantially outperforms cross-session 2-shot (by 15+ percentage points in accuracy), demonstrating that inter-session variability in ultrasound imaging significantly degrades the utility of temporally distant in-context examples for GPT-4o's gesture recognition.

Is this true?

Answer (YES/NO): YES